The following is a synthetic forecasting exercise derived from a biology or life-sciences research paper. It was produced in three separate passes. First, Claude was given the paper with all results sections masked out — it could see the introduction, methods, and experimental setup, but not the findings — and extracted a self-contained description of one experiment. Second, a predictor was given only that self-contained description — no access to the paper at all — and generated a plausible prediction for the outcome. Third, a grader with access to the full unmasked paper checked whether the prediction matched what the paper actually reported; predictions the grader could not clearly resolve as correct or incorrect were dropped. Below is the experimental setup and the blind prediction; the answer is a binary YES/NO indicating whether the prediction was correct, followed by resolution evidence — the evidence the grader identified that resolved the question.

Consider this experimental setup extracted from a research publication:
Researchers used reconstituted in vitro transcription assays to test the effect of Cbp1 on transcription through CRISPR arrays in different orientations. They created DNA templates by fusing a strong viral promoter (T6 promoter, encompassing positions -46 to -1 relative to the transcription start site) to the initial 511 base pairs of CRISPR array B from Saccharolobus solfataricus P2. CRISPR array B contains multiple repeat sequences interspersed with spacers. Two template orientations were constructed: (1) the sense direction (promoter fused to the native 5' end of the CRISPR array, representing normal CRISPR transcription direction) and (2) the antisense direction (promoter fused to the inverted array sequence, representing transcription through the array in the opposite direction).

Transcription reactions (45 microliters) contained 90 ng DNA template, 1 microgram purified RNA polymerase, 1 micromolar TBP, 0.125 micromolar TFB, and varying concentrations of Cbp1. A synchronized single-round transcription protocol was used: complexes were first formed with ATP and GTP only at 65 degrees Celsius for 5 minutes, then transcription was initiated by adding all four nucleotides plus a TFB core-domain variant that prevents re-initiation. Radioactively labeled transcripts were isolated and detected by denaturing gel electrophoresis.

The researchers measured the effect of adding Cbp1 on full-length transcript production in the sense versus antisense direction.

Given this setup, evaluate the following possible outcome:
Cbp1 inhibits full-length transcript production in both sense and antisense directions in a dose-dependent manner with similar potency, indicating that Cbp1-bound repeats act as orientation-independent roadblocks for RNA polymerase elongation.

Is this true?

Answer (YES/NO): NO